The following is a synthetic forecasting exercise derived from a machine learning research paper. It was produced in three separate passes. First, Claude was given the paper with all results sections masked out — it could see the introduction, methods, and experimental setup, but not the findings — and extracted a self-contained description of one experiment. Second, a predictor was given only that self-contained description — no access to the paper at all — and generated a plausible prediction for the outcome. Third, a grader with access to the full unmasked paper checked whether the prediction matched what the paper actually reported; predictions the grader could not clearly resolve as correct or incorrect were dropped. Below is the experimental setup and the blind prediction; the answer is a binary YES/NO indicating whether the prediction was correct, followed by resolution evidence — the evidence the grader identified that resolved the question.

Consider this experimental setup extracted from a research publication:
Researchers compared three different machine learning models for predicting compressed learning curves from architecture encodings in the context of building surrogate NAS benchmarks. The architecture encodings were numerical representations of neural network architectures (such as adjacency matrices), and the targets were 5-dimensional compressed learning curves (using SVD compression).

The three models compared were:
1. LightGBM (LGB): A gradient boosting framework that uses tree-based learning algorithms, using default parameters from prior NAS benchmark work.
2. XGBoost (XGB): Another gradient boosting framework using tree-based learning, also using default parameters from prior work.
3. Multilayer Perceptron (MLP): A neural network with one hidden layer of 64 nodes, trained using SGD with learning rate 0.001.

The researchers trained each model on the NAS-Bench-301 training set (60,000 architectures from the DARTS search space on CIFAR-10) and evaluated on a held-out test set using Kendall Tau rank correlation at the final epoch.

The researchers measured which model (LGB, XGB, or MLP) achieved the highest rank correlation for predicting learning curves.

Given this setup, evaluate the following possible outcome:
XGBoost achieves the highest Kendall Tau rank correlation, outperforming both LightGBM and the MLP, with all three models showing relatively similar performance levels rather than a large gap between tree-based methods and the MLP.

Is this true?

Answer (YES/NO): NO